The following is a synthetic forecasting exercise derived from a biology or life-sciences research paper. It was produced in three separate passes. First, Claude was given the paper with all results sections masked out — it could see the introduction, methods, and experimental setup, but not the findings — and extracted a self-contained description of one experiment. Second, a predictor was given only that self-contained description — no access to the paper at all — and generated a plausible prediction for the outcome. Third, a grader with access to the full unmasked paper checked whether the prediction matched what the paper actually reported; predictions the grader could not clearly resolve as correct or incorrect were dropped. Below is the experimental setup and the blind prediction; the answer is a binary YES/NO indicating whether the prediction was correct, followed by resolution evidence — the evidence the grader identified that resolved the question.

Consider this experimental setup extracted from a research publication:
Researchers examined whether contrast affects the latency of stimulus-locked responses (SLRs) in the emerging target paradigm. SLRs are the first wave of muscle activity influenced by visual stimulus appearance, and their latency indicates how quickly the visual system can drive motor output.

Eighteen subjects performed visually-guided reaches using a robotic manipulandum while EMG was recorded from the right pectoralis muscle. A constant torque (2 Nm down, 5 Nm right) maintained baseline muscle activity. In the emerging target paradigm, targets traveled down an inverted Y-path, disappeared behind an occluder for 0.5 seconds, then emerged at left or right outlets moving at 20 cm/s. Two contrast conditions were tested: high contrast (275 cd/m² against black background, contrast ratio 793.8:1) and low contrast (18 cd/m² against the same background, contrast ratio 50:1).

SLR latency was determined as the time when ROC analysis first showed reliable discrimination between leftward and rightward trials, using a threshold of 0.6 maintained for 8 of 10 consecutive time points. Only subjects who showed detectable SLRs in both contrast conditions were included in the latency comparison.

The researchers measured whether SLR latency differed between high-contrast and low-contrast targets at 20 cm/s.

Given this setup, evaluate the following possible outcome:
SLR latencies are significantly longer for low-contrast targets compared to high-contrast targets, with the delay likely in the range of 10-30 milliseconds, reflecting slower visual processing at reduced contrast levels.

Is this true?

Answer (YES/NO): YES